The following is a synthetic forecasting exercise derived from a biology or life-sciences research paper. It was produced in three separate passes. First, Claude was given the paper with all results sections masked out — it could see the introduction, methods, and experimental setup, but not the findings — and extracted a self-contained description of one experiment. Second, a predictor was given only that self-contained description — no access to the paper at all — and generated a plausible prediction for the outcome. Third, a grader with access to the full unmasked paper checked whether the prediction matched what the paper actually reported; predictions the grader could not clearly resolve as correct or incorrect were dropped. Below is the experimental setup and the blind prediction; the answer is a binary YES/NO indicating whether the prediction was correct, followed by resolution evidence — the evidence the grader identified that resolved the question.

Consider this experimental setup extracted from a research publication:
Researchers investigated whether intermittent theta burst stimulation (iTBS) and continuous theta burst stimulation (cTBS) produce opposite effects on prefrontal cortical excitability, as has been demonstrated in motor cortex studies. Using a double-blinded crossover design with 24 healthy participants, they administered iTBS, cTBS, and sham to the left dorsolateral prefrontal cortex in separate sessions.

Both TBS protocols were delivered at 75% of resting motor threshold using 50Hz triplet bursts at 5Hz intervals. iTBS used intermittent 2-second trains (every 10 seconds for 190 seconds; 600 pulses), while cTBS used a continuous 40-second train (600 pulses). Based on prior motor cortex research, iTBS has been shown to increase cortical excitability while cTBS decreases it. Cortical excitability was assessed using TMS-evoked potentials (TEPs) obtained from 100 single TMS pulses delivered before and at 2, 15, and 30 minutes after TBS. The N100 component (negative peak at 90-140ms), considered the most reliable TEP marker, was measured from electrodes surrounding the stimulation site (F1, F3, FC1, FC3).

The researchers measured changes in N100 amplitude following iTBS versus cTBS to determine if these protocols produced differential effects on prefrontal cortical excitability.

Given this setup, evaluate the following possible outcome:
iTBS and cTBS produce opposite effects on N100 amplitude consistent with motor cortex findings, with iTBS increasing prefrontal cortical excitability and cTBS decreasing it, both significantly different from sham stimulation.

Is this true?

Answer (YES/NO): NO